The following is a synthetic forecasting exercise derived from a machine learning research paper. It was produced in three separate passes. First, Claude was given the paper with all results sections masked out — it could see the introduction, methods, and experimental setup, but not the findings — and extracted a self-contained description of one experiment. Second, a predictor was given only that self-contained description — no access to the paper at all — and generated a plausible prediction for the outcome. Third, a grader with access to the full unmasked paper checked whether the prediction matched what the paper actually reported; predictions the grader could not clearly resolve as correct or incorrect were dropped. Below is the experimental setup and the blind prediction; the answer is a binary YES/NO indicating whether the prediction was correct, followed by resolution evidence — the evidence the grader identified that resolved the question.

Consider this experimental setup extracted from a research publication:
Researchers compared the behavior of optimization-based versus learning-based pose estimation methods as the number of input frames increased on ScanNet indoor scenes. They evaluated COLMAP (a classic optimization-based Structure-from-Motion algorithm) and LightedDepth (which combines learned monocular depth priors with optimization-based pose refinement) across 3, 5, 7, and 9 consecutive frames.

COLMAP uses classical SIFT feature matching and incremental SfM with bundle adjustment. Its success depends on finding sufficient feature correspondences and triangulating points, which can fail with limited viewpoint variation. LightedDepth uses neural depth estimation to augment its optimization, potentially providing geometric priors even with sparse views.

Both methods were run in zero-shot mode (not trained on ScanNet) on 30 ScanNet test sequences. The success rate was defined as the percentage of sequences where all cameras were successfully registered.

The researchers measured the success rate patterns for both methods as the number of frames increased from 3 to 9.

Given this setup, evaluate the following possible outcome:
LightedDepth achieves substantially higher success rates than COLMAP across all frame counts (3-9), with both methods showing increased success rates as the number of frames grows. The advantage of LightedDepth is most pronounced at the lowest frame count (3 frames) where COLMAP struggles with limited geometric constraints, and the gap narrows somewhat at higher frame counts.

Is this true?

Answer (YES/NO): NO